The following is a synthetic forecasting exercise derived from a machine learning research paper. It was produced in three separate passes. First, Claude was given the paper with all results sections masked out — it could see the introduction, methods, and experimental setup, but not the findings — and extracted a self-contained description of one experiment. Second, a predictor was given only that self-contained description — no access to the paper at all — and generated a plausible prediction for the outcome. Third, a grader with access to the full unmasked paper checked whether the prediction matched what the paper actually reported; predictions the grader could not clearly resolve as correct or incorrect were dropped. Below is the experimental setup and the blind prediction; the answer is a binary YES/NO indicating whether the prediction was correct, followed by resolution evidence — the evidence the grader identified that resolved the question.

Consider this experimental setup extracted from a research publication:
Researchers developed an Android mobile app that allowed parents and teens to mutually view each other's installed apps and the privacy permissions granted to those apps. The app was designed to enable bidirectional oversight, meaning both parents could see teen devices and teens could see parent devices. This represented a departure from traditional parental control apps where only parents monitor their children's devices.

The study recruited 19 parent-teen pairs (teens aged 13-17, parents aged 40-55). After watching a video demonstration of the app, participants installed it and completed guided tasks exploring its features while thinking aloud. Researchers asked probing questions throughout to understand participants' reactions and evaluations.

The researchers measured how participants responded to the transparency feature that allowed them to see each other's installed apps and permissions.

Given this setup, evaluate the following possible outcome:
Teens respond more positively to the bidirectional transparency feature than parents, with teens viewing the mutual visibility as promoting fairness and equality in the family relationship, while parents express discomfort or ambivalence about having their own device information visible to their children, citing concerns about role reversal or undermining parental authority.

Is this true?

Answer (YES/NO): NO